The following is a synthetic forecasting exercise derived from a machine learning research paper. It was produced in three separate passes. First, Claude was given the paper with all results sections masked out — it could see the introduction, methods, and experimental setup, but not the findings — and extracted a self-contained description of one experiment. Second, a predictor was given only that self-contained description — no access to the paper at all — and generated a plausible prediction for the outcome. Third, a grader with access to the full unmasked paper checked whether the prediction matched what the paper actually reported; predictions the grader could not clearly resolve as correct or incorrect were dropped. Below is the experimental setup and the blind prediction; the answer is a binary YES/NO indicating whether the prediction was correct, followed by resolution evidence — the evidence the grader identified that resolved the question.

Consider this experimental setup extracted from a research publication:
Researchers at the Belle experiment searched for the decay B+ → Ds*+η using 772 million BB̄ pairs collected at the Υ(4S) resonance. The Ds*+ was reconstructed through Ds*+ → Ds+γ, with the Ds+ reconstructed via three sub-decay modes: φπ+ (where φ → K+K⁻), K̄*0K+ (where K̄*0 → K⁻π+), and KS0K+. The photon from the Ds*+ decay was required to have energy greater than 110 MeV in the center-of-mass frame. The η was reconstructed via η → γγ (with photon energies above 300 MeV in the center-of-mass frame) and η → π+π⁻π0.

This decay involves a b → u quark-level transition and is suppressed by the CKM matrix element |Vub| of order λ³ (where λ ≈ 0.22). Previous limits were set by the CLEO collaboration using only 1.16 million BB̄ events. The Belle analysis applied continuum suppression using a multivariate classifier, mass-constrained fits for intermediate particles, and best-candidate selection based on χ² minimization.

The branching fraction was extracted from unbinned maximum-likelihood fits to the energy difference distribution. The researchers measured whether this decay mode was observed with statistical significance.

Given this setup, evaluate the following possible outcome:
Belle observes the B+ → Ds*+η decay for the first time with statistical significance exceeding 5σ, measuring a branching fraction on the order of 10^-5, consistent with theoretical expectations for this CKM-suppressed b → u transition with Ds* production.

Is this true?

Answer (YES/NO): NO